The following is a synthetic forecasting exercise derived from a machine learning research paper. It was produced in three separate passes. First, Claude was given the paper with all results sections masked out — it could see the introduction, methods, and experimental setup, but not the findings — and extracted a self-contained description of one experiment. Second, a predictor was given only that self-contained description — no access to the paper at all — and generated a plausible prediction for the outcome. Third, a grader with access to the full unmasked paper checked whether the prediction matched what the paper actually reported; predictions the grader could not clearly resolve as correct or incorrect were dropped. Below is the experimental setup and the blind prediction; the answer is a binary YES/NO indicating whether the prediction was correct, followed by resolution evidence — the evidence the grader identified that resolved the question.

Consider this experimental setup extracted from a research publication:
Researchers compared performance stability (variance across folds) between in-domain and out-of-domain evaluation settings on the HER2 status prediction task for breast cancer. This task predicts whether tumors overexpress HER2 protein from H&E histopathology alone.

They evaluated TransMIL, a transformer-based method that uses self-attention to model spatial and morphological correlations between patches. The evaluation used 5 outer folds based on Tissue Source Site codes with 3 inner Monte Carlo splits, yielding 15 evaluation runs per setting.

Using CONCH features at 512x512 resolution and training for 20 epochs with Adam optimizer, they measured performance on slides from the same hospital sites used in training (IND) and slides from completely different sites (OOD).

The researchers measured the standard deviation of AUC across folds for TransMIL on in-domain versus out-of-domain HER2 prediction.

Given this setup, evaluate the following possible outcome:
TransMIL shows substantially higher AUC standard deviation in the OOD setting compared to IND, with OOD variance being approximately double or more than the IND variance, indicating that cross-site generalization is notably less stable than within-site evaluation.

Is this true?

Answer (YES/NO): NO